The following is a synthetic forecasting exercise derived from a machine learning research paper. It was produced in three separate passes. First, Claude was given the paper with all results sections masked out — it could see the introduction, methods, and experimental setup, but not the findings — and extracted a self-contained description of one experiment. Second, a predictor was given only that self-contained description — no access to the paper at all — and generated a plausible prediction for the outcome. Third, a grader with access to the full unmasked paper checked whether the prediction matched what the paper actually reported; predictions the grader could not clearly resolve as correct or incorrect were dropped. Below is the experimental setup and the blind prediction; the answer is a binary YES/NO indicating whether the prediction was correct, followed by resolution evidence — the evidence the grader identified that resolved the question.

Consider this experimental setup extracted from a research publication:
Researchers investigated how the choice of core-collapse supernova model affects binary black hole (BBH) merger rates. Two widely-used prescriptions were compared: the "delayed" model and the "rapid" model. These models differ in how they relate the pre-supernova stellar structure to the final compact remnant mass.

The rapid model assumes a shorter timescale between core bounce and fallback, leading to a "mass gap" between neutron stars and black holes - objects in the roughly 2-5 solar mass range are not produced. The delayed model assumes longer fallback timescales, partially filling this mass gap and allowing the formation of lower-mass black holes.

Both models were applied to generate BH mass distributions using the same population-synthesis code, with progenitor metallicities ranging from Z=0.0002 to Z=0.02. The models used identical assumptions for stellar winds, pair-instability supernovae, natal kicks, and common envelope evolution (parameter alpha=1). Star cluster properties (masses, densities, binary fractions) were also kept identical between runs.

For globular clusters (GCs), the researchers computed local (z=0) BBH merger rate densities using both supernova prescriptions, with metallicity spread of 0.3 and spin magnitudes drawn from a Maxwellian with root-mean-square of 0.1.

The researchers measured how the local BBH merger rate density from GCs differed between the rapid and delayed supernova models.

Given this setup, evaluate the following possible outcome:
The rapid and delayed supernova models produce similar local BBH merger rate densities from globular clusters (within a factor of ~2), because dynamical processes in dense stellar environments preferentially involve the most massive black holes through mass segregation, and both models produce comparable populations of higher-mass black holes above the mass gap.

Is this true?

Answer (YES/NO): YES